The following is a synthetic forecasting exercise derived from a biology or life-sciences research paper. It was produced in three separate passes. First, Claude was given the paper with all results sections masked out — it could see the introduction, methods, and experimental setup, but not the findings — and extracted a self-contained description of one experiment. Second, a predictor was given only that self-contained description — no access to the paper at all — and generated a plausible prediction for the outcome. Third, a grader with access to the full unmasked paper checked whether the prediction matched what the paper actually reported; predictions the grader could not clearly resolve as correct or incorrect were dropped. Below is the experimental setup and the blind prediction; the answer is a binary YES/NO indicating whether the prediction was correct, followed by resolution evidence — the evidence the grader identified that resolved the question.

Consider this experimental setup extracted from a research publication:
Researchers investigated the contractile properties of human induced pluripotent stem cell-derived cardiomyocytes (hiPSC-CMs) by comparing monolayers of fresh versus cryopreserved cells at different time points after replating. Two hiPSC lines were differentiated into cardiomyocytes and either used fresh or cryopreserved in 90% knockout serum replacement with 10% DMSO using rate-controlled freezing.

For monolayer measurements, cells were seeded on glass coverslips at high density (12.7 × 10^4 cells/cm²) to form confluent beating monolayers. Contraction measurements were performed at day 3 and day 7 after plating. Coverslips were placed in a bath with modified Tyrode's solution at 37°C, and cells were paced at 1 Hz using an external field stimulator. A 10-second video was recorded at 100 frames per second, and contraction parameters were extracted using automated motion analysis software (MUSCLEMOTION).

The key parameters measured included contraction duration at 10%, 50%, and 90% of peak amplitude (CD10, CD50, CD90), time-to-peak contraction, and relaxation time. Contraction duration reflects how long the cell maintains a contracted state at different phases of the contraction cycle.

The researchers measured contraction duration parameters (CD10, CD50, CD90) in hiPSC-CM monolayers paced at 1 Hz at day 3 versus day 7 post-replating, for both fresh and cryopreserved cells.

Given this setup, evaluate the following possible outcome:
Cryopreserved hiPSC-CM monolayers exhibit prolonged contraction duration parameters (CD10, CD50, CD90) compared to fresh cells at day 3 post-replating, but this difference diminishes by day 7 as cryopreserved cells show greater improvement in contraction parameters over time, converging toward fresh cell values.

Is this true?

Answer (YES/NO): NO